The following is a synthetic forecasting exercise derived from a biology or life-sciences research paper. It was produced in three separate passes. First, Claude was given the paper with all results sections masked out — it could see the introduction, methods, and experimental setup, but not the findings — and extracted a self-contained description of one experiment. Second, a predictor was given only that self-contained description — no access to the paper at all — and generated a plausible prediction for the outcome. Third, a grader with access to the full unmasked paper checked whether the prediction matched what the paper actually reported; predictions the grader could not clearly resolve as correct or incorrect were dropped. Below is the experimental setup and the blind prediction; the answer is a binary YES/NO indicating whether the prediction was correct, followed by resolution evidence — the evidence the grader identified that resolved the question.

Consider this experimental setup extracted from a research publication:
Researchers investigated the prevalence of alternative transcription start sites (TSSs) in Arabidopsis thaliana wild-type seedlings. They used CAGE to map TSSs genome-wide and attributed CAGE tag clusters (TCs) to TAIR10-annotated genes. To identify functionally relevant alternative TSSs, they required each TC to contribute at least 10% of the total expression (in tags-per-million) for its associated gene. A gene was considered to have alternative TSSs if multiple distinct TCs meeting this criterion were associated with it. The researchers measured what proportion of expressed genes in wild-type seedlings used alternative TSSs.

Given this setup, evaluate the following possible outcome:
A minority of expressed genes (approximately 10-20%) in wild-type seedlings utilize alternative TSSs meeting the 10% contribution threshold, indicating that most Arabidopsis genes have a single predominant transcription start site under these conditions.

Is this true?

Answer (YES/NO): YES